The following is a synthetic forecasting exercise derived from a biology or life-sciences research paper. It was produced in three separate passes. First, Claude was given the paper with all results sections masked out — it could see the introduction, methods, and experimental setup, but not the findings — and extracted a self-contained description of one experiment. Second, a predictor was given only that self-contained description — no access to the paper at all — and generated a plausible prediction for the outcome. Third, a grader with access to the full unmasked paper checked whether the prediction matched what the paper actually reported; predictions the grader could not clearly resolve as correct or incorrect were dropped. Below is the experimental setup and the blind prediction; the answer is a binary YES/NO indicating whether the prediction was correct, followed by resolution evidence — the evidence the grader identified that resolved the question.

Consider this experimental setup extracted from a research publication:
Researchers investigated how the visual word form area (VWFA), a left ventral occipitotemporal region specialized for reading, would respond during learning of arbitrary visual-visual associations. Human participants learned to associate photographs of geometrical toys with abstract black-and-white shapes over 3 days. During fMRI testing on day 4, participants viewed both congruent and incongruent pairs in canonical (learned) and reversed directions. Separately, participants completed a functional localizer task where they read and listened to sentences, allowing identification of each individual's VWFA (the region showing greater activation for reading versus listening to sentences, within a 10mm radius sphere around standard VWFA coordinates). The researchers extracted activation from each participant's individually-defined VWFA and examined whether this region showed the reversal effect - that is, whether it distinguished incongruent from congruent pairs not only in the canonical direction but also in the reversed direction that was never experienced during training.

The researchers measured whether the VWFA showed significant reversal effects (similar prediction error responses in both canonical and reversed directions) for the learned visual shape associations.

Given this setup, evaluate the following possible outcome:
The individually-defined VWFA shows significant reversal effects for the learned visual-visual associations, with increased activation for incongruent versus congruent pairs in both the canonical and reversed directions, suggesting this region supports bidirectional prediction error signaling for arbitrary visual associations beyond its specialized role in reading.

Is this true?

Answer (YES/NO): YES